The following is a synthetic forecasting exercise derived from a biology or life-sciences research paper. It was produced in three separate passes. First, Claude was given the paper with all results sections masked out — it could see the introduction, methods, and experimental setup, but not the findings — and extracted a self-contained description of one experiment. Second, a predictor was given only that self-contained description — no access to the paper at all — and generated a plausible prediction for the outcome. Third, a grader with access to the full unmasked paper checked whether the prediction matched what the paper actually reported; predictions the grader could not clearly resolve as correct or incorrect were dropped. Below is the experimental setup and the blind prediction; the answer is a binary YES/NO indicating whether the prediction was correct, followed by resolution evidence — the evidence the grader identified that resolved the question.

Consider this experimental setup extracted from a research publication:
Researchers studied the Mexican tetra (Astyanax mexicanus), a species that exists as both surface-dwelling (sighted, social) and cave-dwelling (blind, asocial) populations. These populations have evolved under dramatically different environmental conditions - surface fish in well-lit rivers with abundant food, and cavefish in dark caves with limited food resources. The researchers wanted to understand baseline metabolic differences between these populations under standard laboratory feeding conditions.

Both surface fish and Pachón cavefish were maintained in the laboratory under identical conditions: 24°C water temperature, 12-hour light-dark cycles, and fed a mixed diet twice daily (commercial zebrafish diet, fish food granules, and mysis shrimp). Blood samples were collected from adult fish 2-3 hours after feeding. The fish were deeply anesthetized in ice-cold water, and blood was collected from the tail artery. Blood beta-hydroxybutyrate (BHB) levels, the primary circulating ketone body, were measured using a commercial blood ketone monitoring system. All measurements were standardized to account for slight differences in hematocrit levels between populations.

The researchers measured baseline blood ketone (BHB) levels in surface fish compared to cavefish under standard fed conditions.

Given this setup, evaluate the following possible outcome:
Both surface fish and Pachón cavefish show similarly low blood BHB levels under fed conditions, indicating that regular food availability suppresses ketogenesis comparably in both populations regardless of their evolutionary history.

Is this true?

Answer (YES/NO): NO